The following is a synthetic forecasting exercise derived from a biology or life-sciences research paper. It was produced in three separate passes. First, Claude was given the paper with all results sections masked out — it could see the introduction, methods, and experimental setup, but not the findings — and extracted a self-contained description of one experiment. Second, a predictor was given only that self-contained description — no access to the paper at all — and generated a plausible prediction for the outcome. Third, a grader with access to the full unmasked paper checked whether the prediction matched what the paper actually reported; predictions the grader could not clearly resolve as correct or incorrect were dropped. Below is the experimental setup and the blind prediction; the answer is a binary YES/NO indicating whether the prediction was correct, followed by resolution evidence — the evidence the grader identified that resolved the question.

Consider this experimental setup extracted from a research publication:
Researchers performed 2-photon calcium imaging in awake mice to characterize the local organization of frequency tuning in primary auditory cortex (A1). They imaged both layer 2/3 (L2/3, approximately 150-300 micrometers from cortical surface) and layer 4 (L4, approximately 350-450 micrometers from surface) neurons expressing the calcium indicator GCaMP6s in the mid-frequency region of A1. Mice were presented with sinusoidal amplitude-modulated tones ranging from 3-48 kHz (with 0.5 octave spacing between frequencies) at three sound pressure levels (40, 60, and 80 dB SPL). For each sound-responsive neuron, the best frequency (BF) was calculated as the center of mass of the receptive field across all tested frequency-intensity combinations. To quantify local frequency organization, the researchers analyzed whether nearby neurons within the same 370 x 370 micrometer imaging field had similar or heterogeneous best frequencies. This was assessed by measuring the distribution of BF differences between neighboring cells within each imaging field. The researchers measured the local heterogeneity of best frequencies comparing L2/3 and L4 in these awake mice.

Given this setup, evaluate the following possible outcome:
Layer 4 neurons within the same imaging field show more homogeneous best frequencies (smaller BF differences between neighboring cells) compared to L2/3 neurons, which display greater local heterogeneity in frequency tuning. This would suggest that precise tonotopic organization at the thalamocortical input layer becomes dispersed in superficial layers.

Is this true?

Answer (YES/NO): YES